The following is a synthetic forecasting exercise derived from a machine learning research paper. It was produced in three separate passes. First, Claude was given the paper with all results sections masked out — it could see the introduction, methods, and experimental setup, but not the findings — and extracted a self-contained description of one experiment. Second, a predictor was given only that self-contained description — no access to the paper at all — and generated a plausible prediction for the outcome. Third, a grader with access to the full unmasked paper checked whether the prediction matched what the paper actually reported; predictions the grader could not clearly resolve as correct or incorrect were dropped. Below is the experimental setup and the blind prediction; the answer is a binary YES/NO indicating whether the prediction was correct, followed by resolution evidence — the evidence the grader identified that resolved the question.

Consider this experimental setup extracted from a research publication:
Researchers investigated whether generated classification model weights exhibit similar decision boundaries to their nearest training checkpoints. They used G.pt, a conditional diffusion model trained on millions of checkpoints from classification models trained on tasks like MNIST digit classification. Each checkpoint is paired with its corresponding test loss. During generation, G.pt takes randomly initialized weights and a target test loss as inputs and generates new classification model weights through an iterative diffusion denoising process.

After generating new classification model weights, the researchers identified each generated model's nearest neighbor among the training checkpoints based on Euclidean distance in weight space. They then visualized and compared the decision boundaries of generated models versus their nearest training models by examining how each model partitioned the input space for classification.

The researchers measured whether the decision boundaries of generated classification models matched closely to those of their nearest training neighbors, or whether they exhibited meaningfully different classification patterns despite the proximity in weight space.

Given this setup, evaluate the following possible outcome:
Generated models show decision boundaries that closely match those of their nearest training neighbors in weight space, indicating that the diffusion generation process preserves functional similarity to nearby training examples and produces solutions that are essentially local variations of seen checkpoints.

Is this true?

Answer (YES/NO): YES